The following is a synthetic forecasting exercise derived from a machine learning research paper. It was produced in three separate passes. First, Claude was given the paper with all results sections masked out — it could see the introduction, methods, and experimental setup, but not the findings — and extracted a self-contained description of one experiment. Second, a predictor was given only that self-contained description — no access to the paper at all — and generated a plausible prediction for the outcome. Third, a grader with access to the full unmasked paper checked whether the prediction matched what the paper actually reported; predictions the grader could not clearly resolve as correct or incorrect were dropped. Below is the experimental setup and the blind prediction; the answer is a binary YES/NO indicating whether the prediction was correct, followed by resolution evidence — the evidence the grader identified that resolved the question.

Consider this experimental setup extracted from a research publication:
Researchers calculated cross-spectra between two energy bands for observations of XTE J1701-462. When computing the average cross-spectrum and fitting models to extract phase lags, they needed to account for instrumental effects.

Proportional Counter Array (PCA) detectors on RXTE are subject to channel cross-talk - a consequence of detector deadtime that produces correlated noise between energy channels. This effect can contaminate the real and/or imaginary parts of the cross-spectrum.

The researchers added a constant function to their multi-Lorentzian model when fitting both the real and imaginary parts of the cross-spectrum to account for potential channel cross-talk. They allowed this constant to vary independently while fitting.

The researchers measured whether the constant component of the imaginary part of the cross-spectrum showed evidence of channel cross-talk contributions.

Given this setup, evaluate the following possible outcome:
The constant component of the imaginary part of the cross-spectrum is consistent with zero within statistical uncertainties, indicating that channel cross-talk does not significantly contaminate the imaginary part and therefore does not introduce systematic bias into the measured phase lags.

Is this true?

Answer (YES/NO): YES